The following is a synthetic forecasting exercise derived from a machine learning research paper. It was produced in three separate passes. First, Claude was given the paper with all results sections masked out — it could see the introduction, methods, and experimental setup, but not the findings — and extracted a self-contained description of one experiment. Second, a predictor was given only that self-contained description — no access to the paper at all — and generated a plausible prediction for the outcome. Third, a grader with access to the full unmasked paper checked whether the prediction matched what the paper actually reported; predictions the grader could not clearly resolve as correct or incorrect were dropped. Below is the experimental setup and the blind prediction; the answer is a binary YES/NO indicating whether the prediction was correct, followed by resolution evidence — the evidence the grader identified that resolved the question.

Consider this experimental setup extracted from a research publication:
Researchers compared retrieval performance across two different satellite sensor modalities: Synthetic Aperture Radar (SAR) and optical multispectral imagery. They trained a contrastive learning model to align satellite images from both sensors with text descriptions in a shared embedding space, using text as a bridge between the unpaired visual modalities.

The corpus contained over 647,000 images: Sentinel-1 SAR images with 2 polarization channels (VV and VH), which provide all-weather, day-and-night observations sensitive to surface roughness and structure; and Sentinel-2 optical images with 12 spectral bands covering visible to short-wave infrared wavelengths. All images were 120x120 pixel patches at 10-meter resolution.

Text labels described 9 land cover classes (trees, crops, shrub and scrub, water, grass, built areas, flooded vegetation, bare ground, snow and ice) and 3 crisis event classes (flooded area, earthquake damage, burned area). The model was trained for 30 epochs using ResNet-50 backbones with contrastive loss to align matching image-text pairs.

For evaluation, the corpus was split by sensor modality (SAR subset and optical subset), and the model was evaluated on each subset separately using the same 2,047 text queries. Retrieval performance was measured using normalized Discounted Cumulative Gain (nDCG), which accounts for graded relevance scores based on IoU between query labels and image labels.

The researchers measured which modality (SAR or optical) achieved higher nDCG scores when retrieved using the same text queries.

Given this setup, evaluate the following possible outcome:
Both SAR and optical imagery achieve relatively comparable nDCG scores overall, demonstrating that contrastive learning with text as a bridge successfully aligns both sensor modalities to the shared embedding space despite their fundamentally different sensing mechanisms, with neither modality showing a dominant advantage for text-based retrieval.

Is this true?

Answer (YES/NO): YES